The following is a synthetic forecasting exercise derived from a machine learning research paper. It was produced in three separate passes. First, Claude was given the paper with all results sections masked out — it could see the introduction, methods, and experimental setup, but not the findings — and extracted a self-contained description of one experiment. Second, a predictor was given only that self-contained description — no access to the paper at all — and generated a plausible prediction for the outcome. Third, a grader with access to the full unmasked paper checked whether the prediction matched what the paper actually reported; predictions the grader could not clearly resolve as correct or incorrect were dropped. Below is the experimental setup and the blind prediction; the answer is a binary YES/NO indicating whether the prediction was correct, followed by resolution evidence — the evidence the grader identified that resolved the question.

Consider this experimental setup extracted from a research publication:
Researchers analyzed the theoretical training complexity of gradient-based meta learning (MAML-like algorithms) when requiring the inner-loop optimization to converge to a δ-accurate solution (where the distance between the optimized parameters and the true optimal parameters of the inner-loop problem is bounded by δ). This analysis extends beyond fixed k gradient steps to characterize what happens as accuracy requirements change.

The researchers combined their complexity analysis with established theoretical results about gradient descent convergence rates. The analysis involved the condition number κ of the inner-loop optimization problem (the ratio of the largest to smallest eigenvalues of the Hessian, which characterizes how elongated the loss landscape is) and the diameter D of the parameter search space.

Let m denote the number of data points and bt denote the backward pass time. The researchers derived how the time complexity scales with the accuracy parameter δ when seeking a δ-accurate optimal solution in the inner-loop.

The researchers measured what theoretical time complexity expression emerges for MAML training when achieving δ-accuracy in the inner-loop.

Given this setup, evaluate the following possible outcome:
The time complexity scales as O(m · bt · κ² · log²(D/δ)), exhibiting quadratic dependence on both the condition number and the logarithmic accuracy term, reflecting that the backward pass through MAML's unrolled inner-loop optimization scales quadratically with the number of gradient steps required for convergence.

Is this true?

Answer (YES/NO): NO